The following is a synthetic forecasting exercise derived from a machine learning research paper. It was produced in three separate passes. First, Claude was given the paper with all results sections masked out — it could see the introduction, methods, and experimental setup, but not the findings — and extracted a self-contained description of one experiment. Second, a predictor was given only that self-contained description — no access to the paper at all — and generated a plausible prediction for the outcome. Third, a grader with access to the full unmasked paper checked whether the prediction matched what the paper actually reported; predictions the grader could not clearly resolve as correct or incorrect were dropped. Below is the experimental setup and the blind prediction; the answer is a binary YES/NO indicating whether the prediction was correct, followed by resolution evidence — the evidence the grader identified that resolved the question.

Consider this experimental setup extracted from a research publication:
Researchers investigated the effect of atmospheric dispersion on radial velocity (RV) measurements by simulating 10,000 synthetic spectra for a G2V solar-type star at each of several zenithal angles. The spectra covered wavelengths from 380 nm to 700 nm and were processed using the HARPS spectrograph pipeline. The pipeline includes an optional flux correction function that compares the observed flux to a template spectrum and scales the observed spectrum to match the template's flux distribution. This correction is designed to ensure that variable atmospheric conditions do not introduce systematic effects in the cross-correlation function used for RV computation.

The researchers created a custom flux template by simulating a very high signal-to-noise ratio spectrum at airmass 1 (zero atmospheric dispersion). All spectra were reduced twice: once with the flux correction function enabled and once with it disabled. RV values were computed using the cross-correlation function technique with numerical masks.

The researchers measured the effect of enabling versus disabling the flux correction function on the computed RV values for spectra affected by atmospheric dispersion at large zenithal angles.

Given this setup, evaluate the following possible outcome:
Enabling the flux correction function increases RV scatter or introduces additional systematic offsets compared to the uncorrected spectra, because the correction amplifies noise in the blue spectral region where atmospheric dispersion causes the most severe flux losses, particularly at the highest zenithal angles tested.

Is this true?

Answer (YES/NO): NO